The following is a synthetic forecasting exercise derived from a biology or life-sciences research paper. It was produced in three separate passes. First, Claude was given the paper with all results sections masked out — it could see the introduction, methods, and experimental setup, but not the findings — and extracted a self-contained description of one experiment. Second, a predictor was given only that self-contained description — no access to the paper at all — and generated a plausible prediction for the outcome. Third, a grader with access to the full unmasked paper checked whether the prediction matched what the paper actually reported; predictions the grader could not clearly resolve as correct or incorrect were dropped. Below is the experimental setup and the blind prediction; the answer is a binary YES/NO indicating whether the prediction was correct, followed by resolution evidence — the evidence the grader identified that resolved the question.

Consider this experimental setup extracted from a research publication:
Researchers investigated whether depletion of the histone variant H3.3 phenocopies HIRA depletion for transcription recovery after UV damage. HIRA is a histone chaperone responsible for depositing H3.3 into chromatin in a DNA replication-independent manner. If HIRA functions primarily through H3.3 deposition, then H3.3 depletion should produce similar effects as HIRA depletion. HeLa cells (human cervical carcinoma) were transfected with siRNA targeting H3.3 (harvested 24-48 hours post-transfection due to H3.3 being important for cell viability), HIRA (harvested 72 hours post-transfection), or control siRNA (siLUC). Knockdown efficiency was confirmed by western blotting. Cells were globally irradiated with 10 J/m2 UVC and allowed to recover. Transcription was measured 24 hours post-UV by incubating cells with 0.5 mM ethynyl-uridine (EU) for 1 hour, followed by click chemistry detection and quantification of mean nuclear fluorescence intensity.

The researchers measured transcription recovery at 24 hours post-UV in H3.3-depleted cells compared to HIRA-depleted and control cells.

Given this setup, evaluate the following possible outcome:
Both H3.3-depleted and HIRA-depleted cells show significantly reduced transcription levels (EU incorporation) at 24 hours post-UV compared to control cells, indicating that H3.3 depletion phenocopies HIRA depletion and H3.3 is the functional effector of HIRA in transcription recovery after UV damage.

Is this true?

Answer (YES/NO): NO